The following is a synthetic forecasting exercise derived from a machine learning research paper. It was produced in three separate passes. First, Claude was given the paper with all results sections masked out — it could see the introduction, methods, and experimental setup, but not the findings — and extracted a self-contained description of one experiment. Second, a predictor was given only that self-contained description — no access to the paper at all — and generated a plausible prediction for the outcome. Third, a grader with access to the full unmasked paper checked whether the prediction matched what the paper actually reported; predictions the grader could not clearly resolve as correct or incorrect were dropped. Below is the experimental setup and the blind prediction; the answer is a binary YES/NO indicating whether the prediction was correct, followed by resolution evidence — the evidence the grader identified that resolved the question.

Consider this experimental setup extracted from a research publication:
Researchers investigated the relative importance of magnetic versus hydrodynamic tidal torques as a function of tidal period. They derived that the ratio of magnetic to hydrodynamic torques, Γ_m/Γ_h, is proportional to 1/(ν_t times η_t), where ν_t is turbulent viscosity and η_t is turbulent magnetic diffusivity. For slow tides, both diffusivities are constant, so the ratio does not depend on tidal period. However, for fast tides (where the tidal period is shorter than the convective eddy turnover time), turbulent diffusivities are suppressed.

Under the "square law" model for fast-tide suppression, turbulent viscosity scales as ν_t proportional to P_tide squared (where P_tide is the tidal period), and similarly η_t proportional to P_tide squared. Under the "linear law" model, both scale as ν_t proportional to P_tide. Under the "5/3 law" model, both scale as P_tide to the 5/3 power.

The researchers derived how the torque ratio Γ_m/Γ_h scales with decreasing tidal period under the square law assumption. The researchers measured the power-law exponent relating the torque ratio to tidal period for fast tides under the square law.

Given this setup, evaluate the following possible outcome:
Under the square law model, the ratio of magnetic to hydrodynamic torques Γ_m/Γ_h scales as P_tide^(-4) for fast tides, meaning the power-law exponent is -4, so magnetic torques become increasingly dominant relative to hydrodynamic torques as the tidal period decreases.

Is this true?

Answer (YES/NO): YES